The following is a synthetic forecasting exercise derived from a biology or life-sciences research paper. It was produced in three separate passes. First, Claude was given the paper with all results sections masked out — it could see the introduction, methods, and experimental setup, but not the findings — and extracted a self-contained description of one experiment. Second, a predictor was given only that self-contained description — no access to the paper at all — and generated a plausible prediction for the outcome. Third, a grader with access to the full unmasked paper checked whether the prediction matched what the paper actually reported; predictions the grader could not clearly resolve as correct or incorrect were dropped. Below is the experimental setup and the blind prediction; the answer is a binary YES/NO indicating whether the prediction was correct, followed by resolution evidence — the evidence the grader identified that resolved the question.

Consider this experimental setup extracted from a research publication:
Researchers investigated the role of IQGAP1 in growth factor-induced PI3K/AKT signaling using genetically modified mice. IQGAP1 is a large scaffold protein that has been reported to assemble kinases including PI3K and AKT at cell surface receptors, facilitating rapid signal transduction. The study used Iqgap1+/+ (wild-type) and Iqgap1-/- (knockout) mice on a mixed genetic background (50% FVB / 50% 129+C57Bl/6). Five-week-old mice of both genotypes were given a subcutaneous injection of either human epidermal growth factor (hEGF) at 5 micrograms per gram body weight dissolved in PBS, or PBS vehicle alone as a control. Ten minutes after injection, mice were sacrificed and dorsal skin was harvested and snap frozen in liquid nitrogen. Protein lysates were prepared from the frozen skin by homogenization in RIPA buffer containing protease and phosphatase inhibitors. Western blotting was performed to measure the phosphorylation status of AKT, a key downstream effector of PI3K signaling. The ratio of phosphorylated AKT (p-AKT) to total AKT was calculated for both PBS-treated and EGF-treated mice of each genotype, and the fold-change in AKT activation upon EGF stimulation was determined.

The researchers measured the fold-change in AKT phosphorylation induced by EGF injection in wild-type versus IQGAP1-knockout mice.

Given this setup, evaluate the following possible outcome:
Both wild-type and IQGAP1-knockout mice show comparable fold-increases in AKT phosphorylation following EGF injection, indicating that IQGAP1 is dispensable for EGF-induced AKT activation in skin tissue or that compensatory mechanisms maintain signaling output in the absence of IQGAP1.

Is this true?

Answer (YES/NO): NO